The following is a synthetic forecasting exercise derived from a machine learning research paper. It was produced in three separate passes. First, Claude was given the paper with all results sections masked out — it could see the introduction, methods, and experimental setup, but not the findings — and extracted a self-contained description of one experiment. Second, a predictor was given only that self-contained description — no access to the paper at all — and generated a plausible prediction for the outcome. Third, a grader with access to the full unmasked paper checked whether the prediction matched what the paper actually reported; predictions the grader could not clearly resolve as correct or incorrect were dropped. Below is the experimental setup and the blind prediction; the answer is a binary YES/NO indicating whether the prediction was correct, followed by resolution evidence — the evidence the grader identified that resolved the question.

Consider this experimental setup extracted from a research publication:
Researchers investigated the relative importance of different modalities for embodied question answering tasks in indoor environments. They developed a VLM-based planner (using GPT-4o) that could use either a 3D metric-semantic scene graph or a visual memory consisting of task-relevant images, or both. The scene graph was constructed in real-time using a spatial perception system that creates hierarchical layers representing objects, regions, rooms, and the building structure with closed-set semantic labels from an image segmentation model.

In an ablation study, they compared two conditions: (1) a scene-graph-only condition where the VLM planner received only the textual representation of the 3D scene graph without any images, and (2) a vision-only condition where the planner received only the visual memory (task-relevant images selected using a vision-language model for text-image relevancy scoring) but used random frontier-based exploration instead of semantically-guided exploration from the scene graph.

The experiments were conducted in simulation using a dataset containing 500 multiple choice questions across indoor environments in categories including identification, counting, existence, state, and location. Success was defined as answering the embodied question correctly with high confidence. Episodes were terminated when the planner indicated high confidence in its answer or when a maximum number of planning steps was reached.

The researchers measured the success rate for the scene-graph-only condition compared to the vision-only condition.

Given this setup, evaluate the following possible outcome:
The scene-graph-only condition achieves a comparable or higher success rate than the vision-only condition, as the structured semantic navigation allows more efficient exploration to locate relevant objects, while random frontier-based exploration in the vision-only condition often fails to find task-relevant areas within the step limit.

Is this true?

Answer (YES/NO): NO